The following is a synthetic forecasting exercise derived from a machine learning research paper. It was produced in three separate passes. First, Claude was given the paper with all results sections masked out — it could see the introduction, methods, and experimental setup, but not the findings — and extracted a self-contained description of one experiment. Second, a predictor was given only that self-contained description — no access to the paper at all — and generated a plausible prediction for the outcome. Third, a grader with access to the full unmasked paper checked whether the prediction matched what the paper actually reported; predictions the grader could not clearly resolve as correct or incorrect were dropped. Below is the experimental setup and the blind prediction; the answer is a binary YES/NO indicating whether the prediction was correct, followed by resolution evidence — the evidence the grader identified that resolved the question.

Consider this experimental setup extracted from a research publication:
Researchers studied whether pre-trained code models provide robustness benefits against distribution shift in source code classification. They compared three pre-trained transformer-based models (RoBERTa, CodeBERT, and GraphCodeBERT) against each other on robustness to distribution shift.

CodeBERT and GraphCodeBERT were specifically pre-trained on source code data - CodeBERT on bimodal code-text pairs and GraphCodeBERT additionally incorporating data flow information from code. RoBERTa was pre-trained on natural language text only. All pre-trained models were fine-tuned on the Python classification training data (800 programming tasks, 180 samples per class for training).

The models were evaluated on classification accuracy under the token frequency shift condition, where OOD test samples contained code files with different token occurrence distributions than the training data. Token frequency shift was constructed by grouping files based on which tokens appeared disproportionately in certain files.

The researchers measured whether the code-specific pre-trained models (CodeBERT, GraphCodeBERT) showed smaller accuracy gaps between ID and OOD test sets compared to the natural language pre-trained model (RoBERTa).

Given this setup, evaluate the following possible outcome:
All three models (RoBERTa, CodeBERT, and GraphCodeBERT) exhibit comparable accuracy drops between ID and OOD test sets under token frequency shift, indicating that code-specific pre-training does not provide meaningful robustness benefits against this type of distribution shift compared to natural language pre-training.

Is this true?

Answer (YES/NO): NO